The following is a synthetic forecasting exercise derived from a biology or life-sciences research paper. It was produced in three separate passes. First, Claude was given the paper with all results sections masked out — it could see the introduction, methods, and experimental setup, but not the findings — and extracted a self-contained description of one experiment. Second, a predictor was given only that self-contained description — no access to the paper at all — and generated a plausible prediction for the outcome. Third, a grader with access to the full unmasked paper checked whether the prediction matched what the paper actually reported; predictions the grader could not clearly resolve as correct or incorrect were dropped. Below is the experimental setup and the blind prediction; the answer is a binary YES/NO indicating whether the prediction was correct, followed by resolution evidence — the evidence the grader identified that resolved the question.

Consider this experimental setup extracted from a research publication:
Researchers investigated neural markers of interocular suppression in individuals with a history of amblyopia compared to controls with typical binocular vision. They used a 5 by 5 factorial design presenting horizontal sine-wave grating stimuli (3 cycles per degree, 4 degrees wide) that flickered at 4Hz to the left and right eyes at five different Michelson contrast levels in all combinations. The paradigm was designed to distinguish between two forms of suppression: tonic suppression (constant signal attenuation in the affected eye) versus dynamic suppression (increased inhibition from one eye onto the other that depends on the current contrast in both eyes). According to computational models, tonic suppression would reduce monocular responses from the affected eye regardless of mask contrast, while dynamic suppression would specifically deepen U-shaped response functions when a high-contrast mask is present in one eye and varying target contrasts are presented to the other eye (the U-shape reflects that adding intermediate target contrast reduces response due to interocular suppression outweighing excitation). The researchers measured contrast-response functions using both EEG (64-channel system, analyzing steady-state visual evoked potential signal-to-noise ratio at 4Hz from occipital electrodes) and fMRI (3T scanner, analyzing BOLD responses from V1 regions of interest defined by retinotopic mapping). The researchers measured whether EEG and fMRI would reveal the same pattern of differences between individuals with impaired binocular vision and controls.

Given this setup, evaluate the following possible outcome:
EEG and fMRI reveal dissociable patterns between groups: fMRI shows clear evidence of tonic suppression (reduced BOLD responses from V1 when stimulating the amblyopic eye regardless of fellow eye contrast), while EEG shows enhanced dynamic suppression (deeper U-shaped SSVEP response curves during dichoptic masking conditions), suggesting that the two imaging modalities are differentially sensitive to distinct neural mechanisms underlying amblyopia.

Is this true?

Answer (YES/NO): NO